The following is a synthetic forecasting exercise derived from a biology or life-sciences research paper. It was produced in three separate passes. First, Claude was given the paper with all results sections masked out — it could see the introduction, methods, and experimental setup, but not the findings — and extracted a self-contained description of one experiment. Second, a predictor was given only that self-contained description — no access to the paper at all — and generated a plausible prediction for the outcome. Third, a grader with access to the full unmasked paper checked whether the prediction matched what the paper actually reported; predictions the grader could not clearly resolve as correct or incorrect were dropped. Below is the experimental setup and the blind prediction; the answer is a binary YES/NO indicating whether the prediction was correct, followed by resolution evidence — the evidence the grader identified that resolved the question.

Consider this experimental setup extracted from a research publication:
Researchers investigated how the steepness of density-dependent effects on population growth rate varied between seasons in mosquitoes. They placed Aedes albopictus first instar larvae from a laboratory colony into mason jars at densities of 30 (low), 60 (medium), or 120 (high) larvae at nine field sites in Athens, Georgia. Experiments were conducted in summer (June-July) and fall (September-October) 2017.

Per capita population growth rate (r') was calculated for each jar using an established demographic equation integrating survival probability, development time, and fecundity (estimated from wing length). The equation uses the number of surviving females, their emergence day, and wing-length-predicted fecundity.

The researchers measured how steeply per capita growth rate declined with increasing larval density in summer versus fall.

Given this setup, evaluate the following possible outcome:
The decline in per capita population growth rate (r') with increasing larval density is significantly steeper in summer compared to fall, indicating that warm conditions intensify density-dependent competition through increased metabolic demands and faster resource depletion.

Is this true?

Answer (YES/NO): NO